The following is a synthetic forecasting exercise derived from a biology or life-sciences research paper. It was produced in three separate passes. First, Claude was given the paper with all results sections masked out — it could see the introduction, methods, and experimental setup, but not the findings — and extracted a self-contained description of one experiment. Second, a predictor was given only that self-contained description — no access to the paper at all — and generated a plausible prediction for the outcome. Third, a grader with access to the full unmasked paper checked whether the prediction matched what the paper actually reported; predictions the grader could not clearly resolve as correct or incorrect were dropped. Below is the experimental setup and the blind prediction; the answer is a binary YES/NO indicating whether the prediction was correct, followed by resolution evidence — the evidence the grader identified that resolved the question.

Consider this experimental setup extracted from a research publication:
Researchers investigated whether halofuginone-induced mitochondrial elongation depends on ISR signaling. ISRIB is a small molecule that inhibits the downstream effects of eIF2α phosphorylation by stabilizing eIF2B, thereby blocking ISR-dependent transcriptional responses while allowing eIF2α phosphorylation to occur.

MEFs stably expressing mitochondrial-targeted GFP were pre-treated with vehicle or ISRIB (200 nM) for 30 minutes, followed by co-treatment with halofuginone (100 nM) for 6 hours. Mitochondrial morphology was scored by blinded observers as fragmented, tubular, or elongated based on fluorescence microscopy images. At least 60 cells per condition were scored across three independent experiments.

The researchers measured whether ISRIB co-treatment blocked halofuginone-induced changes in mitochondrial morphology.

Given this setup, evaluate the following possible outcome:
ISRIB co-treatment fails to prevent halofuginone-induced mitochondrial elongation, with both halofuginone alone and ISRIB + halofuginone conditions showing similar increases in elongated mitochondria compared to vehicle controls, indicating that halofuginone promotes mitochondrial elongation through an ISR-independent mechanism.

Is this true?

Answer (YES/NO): NO